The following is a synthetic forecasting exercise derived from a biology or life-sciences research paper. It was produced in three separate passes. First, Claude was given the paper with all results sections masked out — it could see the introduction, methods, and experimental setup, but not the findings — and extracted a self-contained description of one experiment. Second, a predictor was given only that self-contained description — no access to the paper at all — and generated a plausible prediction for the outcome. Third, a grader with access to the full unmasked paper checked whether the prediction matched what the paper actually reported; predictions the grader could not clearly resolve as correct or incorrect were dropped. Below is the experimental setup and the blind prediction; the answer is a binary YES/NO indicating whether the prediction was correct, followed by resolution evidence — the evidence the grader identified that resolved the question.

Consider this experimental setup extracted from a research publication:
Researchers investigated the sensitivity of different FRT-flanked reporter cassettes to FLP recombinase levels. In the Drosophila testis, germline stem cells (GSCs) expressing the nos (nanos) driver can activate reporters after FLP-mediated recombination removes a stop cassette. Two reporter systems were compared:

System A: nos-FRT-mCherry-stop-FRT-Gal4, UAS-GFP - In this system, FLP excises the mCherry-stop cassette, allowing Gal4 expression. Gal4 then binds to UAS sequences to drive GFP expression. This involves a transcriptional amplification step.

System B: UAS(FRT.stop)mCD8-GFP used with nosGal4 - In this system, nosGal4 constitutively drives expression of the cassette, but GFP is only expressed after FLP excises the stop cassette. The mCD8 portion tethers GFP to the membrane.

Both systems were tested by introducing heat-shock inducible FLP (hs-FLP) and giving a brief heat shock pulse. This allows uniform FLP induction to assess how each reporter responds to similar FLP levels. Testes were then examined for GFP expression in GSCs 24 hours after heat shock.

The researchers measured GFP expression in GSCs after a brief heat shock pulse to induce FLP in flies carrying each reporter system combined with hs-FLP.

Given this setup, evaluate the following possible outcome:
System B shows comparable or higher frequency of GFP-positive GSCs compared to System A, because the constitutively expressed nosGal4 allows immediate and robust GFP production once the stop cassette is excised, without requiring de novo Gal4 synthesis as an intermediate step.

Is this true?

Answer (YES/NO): NO